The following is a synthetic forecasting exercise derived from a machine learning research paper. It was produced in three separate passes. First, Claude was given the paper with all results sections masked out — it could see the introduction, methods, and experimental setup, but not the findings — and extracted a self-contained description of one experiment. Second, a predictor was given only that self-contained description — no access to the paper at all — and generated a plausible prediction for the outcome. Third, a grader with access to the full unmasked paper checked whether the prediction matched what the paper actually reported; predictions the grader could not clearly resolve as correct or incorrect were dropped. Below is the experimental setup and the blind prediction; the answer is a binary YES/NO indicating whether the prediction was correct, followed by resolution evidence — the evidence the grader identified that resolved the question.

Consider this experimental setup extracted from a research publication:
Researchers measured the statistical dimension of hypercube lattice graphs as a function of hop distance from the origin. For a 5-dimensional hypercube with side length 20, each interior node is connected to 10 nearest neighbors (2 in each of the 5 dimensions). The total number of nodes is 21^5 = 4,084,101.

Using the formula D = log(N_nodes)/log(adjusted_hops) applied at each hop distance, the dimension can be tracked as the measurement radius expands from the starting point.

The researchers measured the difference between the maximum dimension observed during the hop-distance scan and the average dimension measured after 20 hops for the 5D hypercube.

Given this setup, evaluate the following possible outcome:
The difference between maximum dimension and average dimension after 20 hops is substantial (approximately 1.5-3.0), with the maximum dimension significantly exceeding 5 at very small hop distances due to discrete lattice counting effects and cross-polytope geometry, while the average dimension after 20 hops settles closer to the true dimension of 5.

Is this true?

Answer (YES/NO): NO